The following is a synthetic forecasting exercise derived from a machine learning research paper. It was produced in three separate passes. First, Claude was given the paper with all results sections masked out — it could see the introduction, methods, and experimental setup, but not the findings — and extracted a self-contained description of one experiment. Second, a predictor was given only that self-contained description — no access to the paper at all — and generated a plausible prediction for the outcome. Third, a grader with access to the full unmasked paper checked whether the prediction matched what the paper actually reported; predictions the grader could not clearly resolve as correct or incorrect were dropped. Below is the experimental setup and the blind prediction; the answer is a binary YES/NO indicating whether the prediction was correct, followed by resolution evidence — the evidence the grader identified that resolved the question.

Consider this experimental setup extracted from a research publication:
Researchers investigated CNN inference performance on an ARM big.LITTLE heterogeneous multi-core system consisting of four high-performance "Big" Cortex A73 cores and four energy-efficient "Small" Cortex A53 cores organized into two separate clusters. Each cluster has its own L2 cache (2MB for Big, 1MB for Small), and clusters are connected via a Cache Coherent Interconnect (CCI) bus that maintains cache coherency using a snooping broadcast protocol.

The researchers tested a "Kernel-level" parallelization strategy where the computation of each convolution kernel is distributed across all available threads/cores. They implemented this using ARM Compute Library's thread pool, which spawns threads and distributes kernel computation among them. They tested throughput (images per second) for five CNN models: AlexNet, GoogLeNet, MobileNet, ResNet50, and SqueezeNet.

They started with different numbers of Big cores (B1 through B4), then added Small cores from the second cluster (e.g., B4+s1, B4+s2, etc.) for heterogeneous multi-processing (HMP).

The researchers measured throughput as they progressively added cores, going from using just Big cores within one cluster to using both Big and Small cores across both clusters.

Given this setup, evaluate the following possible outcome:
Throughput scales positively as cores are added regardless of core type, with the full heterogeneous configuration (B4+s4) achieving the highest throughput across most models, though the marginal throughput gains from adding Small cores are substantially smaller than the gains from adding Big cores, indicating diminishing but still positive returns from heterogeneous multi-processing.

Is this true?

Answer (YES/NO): NO